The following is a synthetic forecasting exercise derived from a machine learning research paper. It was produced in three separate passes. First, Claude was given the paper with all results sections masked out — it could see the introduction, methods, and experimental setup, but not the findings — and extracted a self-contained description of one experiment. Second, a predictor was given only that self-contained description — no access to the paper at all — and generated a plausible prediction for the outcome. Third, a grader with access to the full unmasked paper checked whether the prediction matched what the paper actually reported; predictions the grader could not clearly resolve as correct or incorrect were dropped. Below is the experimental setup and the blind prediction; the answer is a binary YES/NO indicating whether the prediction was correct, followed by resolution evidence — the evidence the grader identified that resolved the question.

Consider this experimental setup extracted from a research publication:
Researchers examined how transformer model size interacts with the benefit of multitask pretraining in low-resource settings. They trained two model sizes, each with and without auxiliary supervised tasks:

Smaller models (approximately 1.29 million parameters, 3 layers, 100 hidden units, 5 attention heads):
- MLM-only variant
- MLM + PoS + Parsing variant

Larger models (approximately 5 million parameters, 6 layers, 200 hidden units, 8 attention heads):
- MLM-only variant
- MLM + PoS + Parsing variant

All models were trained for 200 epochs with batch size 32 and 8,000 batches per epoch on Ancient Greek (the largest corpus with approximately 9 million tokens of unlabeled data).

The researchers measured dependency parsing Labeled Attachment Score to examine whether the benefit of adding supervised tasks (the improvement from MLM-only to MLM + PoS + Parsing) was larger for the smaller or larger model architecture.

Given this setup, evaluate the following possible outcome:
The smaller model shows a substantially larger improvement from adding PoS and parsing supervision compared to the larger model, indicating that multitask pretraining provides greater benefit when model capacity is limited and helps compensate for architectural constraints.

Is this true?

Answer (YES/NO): NO